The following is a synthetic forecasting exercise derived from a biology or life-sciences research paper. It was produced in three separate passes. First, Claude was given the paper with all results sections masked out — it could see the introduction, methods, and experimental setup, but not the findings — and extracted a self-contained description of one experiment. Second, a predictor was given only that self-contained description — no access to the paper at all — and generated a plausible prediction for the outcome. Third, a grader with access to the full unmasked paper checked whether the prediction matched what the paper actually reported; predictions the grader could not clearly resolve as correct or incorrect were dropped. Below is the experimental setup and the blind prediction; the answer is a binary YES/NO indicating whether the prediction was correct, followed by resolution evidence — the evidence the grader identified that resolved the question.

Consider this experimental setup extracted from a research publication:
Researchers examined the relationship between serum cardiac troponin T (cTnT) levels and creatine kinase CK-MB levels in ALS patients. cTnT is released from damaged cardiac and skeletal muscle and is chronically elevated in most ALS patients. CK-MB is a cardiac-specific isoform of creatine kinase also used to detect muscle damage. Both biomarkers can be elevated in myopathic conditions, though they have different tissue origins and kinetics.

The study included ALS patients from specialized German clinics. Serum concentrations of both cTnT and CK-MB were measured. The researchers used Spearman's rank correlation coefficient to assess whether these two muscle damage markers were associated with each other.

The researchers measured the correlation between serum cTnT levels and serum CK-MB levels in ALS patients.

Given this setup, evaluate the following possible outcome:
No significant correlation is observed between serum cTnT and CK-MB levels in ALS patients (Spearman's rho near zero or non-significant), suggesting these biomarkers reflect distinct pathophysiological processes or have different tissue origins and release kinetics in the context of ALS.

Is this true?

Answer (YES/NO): NO